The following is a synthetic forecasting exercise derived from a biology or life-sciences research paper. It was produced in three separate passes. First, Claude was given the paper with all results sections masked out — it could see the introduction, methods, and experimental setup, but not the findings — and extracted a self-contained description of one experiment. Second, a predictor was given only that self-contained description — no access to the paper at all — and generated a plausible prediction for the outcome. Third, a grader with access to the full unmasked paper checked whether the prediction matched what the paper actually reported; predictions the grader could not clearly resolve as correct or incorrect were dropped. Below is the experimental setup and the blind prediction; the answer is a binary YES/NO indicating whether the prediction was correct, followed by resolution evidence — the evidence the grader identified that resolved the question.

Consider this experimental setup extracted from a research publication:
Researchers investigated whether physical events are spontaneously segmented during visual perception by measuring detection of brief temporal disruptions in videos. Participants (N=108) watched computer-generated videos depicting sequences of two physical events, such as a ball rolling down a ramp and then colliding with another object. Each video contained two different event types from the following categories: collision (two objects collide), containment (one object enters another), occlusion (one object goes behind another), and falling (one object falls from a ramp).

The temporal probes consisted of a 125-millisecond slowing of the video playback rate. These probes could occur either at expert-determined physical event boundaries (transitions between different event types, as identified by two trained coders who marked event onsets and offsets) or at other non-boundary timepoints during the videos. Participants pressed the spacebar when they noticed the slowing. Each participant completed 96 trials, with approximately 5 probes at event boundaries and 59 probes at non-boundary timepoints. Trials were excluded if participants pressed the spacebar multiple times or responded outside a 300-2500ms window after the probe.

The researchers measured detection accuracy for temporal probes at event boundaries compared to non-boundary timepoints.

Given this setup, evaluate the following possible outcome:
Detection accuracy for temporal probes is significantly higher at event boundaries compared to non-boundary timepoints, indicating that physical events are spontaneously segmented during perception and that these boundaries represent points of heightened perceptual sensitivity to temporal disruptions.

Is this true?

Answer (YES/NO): NO